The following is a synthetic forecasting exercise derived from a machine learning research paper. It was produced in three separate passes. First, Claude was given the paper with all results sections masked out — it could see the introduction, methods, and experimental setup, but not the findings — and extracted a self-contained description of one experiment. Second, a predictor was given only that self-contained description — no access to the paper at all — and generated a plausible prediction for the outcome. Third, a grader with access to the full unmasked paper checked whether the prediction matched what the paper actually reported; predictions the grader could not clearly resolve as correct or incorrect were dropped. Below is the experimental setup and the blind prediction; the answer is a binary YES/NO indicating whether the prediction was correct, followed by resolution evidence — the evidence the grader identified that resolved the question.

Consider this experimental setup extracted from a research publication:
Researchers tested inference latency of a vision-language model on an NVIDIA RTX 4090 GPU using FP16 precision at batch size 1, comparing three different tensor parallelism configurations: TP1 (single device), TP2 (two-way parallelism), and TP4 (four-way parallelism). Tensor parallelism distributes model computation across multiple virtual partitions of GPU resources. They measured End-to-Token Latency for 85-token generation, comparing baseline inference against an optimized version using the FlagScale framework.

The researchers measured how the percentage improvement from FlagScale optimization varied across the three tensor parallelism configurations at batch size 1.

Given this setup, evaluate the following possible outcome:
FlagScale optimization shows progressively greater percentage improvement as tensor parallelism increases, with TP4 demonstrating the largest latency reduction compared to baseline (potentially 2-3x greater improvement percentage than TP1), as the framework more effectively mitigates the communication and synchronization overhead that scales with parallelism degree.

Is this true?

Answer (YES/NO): NO